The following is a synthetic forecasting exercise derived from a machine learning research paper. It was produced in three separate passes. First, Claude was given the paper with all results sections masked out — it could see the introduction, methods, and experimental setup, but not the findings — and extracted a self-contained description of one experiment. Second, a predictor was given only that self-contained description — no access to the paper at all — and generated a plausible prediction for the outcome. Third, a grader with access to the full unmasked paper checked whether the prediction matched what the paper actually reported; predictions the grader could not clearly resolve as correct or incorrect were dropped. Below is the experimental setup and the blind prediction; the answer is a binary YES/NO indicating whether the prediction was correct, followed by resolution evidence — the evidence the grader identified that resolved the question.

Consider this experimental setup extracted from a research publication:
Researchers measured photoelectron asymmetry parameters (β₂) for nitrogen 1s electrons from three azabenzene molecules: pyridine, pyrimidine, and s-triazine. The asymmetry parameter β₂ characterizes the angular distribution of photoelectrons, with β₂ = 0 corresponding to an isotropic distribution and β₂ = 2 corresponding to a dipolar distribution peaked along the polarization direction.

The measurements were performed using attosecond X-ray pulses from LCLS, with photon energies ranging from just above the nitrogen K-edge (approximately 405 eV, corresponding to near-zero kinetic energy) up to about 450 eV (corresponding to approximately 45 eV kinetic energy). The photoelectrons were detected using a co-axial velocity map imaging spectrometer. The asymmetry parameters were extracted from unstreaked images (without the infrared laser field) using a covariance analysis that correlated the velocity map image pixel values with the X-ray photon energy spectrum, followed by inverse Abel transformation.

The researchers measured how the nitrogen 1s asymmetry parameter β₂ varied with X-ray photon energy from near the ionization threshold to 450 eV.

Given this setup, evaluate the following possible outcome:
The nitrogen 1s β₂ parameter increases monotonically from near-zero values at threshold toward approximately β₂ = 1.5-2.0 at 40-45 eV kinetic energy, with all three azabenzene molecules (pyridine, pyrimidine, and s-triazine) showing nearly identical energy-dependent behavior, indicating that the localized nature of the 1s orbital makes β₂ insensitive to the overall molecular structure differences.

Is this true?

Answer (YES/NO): NO